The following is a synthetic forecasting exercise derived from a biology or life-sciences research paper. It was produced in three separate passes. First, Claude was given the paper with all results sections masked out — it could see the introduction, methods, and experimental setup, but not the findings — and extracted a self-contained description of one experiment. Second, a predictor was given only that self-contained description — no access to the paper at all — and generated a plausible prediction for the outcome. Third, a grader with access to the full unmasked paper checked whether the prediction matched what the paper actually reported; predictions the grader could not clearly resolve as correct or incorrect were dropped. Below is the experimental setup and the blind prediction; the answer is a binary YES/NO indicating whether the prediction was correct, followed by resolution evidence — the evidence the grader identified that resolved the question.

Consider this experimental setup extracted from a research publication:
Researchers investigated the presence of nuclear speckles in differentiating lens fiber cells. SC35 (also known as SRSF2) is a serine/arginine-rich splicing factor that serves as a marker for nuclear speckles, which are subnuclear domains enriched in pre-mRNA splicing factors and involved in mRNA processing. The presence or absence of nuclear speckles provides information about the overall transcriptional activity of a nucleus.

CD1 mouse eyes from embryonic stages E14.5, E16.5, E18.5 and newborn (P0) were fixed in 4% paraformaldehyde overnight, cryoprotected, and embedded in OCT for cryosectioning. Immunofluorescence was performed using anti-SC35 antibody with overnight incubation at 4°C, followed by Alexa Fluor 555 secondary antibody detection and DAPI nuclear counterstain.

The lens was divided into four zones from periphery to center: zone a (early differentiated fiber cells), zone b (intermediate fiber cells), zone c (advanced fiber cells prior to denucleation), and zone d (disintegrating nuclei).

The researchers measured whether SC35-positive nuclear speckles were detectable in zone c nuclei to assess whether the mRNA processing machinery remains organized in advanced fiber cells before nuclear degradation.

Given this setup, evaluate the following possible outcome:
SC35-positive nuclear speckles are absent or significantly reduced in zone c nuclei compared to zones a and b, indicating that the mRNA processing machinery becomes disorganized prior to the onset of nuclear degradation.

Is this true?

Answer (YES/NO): NO